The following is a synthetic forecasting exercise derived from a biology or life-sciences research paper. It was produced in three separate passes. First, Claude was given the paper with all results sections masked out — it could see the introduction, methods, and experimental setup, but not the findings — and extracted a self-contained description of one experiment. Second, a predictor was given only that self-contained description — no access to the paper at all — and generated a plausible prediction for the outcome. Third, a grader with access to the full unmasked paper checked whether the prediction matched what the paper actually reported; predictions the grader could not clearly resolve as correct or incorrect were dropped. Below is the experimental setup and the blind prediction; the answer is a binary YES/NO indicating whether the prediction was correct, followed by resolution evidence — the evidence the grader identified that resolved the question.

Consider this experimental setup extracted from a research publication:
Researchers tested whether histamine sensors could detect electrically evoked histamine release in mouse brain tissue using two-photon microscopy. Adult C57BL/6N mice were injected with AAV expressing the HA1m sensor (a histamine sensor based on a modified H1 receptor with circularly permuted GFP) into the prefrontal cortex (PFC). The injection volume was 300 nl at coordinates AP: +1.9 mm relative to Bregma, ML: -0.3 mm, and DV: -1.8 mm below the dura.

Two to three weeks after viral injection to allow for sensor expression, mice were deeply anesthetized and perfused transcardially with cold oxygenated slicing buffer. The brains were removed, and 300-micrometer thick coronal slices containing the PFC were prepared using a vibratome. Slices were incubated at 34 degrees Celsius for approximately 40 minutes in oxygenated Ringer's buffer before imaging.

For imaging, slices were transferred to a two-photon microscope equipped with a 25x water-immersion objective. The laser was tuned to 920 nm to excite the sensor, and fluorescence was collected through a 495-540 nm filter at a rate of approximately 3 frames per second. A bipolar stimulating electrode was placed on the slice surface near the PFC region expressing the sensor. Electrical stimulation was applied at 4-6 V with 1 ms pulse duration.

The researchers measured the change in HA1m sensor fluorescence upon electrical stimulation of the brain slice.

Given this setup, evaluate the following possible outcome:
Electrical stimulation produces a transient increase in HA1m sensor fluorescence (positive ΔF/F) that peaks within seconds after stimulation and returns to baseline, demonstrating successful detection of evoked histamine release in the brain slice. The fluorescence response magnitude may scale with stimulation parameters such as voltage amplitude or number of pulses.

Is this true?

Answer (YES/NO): YES